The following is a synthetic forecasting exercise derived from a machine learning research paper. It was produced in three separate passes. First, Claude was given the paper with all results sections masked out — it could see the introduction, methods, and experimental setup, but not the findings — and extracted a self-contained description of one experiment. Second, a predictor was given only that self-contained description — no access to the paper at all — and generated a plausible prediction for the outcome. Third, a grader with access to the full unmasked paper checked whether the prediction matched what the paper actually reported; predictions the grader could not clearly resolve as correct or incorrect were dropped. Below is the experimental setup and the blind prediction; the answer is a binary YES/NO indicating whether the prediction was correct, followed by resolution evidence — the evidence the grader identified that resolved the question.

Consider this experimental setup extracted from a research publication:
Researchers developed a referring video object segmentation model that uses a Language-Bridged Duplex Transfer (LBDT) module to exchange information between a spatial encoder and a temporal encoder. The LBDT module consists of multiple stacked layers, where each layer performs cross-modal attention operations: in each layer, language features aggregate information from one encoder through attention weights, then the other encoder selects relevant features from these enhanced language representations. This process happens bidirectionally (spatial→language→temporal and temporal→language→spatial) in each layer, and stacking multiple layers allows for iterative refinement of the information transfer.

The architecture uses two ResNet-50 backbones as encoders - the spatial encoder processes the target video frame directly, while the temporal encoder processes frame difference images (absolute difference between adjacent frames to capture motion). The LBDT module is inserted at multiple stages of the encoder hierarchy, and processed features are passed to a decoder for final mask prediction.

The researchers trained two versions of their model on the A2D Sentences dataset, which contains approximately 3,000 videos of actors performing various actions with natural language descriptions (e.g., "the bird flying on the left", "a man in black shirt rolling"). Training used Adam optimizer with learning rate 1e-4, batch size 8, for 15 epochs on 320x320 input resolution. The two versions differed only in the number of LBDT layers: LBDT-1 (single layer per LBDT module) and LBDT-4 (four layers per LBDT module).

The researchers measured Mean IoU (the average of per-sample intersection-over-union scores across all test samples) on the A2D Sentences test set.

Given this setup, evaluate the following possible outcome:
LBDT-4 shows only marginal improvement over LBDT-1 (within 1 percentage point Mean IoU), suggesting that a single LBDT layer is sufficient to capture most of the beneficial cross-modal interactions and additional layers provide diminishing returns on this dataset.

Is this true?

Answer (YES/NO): YES